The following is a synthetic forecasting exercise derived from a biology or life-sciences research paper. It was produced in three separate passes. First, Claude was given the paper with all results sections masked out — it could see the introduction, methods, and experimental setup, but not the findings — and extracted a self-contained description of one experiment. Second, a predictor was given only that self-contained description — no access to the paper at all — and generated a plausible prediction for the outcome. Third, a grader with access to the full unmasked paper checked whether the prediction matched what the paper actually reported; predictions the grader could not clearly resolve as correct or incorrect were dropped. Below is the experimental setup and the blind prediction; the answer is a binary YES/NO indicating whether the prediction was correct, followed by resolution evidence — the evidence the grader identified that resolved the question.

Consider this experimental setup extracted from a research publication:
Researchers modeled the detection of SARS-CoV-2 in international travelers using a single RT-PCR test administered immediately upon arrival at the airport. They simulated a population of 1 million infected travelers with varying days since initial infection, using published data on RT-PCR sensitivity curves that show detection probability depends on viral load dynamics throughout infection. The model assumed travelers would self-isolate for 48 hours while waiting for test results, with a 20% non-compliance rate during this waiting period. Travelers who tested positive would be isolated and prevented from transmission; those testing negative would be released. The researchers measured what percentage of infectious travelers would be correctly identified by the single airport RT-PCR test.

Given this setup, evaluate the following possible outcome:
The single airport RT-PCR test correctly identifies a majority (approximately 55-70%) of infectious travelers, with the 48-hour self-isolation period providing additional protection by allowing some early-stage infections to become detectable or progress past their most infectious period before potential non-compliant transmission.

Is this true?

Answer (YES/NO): NO